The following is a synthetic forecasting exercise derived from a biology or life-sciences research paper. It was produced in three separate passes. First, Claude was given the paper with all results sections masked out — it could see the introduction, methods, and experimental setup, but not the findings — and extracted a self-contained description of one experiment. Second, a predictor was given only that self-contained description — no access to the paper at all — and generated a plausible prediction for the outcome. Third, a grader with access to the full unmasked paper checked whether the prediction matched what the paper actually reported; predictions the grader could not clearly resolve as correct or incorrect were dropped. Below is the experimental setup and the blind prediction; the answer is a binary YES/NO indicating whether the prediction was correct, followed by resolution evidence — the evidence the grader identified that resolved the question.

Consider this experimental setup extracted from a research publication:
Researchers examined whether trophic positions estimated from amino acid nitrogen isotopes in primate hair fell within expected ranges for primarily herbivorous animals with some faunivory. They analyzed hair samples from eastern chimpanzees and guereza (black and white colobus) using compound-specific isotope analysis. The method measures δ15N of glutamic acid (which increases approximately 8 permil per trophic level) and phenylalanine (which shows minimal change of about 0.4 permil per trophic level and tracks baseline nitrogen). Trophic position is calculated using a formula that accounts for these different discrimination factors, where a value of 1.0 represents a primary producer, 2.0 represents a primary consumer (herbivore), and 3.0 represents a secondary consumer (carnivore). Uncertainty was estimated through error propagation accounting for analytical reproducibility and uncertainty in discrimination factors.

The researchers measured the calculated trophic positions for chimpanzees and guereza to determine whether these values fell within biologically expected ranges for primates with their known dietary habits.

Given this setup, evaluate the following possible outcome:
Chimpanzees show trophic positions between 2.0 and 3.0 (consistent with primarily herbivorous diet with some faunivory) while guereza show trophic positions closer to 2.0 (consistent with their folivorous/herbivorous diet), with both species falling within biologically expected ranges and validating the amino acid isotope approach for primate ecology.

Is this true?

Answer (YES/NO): NO